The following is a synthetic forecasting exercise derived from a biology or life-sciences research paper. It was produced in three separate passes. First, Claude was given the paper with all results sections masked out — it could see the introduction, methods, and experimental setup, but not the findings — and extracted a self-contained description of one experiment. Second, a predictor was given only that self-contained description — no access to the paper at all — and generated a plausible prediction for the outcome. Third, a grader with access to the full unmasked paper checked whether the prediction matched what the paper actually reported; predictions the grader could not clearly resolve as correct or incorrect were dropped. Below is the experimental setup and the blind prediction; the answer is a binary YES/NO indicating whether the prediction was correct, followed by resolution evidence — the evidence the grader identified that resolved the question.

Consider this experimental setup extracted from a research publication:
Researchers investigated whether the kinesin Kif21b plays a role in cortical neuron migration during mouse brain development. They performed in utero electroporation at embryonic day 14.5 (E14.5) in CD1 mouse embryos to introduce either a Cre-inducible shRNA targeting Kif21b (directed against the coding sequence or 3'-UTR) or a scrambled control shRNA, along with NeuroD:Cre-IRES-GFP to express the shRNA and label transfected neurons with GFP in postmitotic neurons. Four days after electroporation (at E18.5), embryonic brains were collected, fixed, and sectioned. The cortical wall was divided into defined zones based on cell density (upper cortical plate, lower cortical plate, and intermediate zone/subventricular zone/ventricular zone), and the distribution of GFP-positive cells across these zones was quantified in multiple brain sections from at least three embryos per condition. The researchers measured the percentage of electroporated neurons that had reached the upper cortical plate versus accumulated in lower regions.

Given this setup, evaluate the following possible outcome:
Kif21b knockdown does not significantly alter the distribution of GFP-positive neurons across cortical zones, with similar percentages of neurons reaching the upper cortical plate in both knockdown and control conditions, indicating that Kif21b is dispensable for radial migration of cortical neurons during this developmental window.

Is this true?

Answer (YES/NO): NO